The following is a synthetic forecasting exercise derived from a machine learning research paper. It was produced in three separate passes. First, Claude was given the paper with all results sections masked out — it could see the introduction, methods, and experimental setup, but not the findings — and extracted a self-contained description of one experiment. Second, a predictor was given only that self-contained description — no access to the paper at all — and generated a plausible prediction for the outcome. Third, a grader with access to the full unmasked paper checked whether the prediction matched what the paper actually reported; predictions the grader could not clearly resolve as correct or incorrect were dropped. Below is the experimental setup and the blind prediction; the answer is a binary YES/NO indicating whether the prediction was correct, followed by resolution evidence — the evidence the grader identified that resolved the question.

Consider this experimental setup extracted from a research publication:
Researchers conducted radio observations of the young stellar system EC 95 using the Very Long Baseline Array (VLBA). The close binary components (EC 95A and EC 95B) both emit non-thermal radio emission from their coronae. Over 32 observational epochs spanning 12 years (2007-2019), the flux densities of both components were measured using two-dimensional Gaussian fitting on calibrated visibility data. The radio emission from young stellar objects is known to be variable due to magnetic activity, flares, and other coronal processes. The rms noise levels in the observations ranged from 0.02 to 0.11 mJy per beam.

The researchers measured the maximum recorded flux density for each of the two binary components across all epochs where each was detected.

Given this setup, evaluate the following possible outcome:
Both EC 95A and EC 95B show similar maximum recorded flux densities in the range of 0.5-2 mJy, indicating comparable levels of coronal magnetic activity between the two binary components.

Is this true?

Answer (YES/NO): NO